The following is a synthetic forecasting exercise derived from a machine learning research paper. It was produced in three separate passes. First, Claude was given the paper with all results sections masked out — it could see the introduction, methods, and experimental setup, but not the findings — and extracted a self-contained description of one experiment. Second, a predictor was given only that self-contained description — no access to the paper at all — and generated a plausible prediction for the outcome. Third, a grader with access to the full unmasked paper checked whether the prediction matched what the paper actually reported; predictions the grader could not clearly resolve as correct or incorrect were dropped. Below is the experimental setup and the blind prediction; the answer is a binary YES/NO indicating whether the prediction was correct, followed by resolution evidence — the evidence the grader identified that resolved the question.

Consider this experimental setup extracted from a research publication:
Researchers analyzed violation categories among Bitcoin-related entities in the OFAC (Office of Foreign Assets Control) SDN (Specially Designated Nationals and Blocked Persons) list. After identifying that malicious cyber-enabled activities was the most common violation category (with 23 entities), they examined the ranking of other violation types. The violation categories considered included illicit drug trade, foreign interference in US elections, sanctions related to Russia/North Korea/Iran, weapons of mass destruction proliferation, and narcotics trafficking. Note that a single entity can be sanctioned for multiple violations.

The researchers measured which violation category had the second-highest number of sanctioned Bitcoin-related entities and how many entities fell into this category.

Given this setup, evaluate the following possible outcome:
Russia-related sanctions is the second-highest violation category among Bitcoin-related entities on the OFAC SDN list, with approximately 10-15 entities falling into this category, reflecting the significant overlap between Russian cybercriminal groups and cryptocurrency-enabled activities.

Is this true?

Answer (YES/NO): NO